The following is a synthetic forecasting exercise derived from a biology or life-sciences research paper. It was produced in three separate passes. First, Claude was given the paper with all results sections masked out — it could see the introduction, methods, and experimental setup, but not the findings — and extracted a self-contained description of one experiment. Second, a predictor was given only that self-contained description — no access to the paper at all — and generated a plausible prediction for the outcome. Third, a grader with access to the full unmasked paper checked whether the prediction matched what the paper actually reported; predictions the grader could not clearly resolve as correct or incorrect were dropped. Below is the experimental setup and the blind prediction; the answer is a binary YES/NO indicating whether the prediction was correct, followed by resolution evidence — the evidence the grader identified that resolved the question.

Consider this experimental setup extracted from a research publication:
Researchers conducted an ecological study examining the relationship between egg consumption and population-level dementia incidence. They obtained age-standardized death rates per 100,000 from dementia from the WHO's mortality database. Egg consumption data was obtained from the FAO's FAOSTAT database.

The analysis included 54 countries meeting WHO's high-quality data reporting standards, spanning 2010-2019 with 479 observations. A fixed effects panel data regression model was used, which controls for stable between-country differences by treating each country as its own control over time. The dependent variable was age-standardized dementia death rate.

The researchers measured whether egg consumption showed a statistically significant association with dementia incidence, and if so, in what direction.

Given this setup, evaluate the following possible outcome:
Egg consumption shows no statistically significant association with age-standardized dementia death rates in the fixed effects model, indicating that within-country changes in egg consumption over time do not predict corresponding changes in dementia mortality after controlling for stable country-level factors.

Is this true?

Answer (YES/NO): NO